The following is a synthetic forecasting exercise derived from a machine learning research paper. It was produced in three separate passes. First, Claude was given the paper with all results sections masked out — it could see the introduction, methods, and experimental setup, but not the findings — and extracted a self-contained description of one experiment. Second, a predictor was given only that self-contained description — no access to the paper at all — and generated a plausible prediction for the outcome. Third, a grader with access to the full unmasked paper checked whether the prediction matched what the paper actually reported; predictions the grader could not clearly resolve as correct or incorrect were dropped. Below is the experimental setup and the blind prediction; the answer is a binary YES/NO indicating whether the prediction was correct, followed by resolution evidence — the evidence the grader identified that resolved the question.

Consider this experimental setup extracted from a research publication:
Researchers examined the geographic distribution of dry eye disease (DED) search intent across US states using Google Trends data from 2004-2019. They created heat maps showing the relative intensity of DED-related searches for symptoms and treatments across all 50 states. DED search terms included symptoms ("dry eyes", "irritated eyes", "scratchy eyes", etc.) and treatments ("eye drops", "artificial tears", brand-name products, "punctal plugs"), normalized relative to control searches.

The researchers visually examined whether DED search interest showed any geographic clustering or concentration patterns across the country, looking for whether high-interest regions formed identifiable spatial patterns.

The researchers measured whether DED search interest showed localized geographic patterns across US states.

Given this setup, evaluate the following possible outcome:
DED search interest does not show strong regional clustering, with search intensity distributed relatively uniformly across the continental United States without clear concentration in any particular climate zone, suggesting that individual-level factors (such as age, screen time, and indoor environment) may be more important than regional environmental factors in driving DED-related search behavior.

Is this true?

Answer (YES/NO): NO